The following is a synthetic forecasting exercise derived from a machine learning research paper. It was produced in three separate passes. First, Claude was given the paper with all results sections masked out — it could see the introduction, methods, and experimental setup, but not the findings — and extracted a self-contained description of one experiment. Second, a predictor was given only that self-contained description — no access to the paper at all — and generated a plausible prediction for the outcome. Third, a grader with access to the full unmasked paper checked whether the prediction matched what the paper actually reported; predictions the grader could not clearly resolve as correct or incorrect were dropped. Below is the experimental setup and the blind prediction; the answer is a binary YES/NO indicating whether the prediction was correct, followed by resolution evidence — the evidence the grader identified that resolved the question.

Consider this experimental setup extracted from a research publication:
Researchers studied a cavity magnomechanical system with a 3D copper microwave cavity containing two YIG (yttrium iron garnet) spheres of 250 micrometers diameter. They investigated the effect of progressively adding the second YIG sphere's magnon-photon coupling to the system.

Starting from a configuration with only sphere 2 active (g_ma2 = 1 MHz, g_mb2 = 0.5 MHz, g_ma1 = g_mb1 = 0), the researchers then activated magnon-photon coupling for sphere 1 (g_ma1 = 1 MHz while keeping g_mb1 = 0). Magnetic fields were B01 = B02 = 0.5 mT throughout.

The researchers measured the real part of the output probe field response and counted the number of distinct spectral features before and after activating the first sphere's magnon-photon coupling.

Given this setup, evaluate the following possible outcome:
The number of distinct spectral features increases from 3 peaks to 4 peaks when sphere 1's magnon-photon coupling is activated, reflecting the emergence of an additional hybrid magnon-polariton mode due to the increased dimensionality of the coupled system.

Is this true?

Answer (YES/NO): NO